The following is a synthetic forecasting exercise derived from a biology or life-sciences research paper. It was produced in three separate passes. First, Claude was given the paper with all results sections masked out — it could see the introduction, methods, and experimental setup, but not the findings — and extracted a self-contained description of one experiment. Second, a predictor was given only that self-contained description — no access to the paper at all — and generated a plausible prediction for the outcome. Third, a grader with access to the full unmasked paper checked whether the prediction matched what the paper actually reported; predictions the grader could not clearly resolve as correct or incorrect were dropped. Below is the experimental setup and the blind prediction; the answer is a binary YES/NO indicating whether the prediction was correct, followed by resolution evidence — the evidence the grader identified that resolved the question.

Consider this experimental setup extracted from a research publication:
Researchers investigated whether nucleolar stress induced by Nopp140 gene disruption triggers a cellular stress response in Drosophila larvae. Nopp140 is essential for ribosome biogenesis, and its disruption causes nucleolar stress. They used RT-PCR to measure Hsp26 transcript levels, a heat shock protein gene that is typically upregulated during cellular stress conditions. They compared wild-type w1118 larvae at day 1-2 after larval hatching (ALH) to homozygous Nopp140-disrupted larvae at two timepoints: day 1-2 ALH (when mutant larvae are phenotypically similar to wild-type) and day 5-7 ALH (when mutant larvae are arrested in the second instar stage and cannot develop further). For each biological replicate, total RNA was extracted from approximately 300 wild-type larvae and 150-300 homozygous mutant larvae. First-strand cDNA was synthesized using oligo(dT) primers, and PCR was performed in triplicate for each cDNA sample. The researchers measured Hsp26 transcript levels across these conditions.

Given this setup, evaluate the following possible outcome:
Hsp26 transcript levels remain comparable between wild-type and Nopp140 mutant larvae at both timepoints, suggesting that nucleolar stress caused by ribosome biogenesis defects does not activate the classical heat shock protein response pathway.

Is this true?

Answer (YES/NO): NO